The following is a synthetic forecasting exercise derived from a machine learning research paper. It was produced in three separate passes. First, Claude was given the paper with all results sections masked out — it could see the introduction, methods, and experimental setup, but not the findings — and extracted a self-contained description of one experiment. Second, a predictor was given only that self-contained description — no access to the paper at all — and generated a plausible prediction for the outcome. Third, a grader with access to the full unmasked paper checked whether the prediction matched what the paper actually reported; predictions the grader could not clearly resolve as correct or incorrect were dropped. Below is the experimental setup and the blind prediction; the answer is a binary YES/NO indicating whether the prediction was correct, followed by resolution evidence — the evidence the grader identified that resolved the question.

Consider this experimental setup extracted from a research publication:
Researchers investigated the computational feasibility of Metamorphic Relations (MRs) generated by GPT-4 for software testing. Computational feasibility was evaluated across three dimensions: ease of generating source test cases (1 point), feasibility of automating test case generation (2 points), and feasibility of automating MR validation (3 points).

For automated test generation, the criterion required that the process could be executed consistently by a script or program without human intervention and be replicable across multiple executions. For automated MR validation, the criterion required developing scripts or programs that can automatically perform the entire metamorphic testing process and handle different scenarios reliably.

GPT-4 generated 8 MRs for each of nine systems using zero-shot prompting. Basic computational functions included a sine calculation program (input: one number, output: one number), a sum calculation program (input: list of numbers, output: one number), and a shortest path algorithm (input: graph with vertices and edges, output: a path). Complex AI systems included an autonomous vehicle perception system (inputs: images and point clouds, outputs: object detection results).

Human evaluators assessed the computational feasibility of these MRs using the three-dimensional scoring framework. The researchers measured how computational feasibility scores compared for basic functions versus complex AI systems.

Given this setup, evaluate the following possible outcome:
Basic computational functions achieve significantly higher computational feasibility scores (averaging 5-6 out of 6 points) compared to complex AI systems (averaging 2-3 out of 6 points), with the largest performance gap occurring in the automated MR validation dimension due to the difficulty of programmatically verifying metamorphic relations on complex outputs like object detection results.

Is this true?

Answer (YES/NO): NO